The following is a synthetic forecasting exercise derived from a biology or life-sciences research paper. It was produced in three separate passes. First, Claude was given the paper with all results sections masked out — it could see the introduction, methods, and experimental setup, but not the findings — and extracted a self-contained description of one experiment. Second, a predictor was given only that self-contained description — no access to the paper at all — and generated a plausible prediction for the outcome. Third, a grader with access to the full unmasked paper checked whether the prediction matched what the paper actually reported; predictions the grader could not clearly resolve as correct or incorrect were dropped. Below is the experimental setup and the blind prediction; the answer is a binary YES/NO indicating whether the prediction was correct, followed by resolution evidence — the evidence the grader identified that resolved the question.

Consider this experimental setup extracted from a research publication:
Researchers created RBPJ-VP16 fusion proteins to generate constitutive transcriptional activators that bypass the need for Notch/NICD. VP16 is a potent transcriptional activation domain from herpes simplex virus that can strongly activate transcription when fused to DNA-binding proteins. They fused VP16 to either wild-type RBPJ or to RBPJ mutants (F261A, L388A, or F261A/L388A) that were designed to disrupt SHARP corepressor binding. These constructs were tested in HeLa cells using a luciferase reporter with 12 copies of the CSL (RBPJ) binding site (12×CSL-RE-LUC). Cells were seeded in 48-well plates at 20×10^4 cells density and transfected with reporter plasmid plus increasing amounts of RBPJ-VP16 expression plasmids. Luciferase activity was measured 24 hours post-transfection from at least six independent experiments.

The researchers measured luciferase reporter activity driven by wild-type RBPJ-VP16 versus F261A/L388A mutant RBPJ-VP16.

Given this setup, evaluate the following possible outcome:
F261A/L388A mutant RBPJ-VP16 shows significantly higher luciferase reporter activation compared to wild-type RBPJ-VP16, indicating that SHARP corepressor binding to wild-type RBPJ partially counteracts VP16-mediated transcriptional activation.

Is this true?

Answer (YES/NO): NO